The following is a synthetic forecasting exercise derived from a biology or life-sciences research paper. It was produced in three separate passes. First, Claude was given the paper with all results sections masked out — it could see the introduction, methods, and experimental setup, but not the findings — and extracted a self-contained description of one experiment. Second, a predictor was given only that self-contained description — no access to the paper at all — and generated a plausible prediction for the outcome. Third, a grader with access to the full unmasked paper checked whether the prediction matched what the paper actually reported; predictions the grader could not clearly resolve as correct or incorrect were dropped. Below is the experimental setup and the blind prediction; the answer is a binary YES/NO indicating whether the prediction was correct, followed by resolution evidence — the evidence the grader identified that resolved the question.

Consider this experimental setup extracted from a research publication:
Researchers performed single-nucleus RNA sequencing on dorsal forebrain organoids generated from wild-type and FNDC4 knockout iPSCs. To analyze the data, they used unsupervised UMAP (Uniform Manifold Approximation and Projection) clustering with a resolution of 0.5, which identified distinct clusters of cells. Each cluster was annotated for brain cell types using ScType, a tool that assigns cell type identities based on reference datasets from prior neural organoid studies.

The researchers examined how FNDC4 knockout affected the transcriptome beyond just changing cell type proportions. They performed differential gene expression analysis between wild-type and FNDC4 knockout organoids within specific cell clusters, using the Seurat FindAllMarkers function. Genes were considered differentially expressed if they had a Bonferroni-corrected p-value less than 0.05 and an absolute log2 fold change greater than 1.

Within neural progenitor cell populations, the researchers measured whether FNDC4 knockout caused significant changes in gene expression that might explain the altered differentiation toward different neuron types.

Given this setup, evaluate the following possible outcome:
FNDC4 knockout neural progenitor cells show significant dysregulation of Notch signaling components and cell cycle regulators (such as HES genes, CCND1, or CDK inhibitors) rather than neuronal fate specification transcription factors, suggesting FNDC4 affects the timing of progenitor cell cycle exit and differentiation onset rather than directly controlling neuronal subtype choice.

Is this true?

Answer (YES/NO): NO